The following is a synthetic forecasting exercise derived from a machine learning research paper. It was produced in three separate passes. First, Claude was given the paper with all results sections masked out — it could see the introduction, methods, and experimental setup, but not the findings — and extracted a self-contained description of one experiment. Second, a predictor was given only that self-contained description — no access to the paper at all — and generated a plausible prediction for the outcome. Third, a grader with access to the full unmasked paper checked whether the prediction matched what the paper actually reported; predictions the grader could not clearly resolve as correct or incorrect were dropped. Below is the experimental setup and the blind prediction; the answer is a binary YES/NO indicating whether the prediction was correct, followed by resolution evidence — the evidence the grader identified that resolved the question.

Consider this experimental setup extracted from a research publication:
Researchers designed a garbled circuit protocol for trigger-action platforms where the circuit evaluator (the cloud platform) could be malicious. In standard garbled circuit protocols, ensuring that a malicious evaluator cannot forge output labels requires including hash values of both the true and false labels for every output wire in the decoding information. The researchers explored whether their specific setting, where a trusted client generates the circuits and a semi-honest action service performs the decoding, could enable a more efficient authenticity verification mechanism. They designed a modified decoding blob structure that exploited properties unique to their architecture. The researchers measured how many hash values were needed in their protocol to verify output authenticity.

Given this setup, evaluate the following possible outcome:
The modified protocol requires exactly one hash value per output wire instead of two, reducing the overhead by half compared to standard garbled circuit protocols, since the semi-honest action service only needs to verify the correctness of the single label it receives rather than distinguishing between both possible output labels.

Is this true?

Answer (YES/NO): NO